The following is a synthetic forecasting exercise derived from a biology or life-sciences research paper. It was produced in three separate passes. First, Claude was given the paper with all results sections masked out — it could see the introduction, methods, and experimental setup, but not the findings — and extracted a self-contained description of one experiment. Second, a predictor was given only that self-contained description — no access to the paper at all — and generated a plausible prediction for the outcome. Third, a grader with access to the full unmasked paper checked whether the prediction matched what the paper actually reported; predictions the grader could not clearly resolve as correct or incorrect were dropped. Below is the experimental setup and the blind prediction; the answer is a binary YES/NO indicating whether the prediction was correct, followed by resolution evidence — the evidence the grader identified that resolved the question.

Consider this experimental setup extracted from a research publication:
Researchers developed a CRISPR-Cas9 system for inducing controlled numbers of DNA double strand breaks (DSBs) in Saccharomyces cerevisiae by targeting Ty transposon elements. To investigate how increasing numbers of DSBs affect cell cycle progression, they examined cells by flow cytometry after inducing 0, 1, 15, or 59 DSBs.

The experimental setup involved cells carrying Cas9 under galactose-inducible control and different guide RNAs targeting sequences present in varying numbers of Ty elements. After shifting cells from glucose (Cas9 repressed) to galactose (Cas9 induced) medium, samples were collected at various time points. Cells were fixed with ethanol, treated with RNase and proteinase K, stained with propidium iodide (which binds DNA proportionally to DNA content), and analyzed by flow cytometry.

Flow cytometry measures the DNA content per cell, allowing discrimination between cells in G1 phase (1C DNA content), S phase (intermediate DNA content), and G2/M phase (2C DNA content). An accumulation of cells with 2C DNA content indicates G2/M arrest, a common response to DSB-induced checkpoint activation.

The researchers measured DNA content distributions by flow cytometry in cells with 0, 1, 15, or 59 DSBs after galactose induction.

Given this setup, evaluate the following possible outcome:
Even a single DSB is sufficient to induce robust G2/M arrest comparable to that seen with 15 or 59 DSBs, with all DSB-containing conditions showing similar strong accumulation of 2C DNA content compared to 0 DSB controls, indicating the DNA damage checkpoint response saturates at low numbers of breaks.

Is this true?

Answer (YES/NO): NO